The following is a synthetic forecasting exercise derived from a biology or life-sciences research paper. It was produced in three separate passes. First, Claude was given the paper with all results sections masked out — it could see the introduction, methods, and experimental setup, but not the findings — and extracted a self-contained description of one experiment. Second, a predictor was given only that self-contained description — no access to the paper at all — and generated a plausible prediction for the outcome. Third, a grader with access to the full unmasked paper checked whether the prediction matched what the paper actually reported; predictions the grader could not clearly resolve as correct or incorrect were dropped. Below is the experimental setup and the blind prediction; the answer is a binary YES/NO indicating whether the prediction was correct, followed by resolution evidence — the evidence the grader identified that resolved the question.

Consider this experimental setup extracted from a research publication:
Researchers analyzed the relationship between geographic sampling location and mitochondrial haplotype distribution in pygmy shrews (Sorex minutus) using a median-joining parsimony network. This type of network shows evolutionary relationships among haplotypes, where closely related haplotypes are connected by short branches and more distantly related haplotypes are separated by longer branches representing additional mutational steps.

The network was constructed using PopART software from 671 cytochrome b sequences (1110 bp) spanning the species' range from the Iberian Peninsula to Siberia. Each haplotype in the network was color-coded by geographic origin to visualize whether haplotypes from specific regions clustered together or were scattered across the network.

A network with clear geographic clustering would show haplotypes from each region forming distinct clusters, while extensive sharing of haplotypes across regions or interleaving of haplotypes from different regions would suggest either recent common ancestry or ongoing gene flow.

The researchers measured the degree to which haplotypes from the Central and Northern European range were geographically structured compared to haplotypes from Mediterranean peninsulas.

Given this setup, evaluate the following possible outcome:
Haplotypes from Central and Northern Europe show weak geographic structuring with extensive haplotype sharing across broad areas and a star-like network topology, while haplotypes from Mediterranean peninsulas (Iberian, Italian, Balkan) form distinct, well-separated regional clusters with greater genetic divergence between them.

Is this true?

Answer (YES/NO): YES